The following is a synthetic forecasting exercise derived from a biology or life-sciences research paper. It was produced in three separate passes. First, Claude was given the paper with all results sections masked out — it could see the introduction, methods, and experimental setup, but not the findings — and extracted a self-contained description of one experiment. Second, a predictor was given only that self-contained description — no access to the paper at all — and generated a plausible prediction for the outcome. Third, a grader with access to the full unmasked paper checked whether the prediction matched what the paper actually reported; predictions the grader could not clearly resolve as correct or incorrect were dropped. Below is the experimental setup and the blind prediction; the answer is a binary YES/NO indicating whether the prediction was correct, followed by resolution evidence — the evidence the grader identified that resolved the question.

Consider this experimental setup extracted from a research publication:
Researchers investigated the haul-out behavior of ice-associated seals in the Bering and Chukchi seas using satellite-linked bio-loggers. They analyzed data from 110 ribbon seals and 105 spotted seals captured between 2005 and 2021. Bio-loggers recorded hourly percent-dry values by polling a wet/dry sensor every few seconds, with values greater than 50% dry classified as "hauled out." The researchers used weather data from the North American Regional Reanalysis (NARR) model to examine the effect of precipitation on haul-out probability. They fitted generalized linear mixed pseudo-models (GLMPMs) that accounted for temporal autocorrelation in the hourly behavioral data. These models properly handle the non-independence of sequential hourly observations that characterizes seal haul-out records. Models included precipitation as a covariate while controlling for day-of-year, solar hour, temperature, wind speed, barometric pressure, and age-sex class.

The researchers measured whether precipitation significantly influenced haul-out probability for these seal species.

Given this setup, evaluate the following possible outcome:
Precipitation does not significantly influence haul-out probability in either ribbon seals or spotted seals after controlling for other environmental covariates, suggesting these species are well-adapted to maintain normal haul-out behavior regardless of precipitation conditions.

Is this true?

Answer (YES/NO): YES